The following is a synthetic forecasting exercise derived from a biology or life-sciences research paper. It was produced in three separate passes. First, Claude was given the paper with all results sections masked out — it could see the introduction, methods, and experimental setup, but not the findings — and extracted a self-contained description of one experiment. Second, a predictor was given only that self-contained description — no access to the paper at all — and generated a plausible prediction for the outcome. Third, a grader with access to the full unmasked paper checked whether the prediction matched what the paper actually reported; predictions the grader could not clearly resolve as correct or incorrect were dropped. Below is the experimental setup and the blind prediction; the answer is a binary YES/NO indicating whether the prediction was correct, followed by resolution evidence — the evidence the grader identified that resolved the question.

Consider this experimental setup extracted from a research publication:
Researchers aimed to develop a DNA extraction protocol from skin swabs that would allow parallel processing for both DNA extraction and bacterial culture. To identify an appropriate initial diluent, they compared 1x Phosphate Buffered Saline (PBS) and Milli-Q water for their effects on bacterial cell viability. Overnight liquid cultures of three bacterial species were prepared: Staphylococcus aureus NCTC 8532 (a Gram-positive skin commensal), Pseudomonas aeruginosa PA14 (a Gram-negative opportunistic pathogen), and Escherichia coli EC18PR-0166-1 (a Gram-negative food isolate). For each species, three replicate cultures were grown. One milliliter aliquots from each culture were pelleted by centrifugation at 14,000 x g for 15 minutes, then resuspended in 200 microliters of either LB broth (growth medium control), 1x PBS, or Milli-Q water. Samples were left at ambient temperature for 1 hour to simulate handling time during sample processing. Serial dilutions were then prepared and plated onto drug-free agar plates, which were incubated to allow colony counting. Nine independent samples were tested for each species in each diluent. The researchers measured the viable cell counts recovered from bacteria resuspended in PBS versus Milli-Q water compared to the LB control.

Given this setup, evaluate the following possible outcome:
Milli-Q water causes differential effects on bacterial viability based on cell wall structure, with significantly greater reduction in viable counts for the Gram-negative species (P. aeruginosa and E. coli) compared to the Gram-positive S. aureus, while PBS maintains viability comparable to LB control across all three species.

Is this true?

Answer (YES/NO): NO